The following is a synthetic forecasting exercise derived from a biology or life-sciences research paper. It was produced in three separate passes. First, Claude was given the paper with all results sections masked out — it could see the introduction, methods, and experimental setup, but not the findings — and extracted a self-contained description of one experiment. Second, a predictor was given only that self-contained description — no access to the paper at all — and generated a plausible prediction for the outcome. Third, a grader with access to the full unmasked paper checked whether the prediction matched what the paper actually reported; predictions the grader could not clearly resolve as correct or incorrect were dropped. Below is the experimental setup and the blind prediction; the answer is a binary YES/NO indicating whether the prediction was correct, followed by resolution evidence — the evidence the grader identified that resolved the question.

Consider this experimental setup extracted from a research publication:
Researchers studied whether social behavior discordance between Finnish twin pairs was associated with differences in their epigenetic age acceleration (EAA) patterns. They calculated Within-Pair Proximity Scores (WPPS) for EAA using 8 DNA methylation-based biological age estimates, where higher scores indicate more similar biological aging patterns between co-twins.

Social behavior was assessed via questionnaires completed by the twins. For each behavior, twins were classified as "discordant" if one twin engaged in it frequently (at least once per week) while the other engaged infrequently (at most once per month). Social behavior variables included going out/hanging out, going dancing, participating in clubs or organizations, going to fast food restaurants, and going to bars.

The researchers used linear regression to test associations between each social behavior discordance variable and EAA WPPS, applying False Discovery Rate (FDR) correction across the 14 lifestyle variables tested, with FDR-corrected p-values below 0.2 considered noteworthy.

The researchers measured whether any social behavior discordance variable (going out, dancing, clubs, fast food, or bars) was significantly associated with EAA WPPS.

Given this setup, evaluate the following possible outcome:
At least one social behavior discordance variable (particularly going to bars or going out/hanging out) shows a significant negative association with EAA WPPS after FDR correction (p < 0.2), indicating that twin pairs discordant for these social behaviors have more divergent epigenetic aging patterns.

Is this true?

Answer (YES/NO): NO